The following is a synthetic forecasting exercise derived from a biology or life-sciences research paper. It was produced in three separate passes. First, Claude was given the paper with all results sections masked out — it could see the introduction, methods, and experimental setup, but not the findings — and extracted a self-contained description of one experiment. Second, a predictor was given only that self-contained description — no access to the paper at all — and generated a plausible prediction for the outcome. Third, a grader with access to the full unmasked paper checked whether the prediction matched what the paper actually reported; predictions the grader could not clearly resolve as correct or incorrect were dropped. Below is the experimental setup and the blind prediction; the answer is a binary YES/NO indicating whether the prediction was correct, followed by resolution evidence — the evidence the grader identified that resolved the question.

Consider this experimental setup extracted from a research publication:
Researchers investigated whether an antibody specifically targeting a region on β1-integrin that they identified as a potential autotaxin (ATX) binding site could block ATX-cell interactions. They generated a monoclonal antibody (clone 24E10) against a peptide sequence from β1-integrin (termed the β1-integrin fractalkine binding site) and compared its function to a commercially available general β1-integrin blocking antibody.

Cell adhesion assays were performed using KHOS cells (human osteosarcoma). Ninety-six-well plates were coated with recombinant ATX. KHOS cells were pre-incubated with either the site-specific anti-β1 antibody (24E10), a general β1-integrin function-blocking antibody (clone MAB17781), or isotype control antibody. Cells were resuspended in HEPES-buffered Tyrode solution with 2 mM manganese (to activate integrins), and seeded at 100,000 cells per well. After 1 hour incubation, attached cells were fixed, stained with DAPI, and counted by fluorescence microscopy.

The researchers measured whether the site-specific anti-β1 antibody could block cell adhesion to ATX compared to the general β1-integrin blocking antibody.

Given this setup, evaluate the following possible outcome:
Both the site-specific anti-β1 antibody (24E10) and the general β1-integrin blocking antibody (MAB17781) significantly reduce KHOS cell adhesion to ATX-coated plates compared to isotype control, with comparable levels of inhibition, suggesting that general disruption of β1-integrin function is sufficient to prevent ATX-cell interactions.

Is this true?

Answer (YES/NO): NO